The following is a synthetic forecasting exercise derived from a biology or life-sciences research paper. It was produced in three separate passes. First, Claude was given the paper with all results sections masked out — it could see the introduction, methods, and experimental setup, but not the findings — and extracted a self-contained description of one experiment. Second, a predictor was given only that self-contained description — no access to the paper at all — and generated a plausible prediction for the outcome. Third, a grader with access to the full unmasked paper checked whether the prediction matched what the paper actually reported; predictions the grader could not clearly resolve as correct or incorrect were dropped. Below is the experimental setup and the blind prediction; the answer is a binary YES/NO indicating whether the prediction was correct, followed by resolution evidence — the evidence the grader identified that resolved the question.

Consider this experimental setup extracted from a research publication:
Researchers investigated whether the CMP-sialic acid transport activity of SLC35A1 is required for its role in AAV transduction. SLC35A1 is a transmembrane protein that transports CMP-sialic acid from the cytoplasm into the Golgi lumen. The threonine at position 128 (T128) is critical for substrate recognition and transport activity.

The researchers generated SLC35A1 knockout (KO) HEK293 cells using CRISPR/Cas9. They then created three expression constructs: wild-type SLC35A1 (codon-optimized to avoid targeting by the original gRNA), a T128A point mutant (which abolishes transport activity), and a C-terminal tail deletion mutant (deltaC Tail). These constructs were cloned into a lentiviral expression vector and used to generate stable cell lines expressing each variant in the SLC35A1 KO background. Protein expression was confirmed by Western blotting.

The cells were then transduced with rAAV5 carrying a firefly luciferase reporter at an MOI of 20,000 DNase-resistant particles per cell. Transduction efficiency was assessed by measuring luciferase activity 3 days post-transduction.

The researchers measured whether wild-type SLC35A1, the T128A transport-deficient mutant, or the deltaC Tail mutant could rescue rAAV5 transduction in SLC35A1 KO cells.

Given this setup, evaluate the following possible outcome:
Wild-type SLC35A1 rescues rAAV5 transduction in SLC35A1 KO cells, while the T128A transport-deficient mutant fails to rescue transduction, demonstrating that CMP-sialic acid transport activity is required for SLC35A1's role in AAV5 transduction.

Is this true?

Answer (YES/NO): NO